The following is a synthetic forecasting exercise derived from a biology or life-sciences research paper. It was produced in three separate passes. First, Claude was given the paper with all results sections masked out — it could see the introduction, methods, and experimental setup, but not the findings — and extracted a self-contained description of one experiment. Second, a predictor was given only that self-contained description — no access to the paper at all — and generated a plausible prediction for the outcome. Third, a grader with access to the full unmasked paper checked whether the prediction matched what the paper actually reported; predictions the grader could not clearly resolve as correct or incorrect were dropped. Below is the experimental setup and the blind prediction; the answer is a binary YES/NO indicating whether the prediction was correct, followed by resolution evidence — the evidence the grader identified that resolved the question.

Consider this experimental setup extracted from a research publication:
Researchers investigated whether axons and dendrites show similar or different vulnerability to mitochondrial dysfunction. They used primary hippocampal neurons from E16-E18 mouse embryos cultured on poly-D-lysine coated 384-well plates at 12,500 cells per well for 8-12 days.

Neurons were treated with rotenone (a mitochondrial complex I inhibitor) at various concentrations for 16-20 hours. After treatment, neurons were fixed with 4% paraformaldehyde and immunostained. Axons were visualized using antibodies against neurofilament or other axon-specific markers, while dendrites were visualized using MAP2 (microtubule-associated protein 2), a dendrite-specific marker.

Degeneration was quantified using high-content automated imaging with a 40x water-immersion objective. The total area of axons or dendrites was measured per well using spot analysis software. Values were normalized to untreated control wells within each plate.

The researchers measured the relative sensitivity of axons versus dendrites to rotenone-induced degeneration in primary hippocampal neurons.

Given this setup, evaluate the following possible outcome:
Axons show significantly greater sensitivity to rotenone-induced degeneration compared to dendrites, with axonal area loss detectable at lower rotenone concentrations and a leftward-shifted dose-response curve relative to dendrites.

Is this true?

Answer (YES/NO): NO